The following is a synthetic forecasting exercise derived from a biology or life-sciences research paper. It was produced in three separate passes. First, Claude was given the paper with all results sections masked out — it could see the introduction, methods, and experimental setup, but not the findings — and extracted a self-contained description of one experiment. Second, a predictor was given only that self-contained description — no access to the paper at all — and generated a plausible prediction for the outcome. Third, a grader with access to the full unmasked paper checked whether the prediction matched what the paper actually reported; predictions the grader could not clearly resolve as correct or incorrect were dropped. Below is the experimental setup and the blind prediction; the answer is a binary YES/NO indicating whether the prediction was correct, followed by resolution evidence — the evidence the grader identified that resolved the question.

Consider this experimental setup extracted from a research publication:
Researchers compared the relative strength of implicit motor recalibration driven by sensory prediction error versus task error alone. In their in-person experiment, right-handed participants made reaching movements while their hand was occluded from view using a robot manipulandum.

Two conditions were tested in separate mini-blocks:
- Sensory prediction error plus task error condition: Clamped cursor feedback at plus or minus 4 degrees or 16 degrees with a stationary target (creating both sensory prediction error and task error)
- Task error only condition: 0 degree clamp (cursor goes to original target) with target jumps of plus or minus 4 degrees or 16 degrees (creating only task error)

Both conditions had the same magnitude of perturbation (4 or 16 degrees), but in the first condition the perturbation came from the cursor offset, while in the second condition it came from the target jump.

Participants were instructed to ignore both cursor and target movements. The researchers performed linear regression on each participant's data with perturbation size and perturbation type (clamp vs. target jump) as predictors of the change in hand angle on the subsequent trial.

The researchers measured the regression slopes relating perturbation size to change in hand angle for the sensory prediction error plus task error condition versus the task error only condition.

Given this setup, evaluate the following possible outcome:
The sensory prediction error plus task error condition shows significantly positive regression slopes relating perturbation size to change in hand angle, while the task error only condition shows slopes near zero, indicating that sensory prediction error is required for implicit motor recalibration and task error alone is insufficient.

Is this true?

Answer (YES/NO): NO